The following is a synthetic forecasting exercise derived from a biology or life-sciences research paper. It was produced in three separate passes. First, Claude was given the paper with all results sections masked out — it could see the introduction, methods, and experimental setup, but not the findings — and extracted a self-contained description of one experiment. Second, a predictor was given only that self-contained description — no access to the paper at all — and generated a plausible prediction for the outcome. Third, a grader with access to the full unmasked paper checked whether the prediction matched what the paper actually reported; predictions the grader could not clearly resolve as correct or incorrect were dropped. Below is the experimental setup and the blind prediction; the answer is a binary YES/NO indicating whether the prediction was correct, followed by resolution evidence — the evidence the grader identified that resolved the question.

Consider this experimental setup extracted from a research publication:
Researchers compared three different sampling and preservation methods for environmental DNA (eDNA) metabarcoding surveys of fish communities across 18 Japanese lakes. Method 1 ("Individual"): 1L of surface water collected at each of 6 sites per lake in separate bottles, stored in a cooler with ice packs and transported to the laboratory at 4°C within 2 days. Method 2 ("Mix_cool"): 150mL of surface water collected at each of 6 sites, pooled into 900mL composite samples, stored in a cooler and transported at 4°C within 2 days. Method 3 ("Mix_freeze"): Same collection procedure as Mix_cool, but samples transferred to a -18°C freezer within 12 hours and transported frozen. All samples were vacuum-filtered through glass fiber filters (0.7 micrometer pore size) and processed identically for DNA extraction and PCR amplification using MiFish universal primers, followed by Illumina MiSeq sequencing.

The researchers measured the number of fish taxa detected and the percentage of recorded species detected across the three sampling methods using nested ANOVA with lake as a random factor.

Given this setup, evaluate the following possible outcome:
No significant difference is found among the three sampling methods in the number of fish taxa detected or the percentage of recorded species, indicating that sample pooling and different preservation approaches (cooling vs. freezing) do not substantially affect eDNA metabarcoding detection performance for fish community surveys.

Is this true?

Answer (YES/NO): NO